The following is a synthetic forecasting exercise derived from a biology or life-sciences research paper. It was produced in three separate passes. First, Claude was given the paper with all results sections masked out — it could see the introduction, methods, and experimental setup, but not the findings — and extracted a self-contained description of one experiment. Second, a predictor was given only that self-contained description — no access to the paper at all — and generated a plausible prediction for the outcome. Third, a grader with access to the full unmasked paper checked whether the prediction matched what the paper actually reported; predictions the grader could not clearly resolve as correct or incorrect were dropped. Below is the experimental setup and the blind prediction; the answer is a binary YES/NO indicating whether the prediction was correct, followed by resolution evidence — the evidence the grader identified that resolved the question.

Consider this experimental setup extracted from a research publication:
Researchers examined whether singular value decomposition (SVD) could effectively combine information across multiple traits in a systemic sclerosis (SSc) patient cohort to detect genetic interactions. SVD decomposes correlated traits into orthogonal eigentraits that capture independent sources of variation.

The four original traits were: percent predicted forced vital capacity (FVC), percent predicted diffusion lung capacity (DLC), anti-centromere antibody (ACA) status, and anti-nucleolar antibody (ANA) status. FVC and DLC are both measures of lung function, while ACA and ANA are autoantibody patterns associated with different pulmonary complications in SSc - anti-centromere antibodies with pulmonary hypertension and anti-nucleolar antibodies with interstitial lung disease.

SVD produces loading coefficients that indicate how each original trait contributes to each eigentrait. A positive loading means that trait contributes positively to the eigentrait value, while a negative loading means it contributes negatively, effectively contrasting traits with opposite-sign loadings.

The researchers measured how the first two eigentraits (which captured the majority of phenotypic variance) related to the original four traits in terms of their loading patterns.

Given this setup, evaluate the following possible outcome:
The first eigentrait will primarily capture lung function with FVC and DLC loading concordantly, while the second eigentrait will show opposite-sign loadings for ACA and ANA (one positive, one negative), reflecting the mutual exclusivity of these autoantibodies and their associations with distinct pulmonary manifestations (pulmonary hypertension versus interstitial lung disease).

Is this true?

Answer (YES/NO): NO